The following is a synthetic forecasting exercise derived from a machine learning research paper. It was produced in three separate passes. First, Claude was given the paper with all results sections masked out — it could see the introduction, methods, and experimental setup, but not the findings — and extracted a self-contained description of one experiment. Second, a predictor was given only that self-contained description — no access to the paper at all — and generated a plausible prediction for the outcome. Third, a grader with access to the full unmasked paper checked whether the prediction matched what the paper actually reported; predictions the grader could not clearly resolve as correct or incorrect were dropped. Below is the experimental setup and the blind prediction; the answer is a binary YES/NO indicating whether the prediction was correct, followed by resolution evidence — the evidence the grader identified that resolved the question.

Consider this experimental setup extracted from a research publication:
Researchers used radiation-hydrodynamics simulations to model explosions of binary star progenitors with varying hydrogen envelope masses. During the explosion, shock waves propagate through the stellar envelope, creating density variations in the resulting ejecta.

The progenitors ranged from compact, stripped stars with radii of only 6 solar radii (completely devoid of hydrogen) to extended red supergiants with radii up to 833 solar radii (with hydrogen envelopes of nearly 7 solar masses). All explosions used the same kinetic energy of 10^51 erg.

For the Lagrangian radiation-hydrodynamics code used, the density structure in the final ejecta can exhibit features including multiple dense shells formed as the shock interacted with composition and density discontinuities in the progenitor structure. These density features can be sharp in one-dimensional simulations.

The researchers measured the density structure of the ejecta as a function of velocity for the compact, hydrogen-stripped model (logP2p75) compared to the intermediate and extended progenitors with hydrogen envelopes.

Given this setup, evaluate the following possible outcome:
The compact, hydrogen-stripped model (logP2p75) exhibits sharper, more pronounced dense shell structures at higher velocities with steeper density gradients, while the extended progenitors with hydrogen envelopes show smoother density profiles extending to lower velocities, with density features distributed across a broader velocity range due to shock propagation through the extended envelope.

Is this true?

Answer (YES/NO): NO